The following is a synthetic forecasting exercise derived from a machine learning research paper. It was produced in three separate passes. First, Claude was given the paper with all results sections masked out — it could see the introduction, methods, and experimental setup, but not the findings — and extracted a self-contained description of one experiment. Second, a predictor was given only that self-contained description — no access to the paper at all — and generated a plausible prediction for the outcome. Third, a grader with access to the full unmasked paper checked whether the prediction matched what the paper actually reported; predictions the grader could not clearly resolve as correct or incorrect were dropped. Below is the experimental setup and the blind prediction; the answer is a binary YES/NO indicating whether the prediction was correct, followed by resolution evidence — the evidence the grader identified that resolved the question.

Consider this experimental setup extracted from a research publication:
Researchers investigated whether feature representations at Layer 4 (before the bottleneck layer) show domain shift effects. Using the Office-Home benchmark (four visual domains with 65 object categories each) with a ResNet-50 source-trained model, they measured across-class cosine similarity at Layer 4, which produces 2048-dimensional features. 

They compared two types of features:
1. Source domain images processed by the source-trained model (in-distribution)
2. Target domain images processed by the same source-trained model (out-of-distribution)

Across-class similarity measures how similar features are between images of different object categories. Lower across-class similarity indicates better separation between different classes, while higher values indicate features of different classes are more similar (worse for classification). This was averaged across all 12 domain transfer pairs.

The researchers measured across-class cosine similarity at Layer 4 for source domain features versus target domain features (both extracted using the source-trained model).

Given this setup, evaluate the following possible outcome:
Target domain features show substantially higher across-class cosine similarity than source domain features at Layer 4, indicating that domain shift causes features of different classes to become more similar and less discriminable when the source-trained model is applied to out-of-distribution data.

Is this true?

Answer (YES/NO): NO